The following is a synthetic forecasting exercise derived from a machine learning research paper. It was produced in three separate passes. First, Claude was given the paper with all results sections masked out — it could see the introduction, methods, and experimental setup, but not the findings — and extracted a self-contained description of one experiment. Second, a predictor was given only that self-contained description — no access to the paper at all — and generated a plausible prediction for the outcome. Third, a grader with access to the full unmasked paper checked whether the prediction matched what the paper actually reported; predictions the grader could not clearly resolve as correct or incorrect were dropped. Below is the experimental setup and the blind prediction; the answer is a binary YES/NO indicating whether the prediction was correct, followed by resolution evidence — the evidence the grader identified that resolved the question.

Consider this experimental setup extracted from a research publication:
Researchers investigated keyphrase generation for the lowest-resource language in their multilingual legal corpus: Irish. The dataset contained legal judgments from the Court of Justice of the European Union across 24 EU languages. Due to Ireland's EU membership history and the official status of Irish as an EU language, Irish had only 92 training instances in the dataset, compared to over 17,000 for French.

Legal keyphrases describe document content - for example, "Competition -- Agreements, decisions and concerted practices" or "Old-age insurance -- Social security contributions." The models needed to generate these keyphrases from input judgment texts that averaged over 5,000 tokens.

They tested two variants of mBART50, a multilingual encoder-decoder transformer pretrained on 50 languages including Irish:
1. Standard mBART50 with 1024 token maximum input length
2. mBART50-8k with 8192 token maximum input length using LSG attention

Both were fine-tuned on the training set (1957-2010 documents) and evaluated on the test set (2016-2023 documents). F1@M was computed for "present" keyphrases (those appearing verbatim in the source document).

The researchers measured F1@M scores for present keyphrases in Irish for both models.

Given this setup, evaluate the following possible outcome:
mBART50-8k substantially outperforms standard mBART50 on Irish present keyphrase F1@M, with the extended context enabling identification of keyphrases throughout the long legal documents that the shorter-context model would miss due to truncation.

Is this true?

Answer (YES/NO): NO